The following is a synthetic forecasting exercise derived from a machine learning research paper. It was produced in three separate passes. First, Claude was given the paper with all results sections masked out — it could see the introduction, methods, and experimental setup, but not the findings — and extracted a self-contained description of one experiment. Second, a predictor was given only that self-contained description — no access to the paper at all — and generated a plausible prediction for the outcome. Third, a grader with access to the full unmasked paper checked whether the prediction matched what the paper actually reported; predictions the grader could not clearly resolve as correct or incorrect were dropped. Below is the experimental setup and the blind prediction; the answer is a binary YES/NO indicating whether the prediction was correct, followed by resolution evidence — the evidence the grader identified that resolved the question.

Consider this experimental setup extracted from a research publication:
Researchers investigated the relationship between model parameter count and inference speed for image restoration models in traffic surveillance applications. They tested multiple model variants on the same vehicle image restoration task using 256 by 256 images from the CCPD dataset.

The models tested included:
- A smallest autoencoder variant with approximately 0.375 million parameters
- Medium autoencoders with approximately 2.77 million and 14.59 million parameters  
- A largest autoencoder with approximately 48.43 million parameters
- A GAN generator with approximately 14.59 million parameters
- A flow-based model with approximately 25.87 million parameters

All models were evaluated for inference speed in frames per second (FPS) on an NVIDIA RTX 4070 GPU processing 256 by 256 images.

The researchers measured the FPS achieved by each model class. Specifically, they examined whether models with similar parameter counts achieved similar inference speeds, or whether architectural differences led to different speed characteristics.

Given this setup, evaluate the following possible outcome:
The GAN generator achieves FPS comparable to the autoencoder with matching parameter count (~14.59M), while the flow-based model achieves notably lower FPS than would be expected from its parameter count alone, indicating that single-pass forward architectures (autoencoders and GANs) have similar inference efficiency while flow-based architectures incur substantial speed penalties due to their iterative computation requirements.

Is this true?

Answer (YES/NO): YES